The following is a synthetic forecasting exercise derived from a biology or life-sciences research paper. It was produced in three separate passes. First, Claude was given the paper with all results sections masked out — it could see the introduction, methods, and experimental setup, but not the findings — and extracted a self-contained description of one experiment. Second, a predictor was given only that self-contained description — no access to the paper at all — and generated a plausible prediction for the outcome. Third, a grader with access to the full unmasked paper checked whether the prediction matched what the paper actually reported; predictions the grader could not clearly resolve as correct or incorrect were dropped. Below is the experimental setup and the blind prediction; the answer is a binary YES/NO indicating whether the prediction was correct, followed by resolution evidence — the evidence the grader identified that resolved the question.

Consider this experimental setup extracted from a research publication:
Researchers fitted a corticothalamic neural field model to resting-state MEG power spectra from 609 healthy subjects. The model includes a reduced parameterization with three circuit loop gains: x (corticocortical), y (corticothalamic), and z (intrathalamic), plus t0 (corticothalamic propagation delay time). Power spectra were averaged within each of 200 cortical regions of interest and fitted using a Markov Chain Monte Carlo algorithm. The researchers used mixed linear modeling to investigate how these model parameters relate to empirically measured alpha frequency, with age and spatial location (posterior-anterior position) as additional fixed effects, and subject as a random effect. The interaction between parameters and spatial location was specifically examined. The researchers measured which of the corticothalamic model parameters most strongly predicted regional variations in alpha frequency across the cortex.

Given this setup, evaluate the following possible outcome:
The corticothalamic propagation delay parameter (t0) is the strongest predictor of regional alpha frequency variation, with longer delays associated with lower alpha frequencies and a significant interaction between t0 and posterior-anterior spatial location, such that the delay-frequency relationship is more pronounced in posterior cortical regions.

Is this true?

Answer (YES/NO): NO